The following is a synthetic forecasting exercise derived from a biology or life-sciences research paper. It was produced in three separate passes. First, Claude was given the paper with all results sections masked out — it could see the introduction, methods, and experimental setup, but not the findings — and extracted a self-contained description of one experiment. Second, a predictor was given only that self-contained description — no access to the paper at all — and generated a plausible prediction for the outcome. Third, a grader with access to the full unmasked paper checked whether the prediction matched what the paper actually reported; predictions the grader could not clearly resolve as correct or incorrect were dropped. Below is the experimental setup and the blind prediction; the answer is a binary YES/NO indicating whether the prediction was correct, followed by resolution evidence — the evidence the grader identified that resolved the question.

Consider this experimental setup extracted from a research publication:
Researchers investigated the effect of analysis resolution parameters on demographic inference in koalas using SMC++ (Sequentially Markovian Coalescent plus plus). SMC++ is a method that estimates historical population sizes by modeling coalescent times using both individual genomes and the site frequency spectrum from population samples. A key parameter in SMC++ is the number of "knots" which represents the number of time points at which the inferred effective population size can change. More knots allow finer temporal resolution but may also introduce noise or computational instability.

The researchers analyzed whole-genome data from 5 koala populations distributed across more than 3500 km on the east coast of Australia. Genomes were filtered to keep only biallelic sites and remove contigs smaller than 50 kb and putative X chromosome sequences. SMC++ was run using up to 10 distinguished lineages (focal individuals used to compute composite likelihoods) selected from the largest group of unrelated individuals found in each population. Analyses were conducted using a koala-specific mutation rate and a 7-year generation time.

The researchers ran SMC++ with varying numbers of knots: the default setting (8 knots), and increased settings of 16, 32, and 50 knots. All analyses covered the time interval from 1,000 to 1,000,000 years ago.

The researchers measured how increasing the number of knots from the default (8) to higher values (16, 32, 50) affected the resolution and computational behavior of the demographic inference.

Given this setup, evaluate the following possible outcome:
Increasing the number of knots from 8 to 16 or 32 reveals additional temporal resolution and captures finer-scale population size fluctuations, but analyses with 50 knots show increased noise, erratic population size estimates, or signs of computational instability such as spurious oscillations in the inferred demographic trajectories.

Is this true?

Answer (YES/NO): NO